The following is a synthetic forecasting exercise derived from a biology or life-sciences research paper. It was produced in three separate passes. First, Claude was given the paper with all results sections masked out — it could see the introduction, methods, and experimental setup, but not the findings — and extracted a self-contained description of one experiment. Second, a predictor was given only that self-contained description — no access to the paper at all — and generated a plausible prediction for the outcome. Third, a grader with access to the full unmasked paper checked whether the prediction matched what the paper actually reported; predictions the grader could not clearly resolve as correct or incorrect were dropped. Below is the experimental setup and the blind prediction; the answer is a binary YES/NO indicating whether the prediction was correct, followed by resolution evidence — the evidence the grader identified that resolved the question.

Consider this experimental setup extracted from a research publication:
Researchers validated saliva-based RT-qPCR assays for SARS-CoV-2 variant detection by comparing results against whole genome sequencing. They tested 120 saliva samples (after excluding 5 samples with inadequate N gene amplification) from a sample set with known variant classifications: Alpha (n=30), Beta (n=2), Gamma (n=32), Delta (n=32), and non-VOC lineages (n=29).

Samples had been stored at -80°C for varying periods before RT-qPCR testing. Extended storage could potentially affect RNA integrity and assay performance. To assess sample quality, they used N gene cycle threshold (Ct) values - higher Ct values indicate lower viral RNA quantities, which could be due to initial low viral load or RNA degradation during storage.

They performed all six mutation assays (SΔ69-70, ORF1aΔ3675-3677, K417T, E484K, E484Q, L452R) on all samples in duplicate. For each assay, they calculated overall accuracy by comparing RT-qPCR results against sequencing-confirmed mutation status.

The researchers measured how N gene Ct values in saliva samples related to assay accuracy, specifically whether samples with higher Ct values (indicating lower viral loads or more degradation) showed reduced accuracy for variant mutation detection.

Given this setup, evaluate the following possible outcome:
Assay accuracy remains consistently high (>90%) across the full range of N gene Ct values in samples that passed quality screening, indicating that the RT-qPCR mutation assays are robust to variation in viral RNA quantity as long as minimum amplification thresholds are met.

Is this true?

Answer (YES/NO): NO